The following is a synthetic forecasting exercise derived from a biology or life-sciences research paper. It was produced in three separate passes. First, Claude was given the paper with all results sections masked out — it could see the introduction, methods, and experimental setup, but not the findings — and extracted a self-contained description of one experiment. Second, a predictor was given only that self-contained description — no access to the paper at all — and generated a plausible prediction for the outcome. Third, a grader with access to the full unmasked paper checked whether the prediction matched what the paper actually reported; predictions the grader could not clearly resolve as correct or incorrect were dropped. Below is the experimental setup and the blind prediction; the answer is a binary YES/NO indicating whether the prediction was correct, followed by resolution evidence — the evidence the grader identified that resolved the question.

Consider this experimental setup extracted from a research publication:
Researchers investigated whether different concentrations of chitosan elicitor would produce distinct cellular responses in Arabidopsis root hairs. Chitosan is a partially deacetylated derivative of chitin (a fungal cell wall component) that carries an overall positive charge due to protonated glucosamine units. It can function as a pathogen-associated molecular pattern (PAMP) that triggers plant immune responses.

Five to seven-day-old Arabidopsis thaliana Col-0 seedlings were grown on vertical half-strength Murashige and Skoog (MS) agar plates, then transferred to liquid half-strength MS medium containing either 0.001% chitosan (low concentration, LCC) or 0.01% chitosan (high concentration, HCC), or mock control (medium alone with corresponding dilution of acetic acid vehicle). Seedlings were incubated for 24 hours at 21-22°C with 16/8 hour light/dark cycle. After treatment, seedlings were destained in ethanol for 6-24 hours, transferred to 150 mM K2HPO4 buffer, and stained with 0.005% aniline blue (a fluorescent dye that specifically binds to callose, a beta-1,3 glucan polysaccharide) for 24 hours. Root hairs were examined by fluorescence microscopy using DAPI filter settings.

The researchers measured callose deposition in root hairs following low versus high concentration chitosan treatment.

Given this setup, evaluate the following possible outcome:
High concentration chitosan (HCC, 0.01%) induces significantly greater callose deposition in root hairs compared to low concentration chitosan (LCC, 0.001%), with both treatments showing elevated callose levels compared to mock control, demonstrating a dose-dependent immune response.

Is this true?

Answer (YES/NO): NO